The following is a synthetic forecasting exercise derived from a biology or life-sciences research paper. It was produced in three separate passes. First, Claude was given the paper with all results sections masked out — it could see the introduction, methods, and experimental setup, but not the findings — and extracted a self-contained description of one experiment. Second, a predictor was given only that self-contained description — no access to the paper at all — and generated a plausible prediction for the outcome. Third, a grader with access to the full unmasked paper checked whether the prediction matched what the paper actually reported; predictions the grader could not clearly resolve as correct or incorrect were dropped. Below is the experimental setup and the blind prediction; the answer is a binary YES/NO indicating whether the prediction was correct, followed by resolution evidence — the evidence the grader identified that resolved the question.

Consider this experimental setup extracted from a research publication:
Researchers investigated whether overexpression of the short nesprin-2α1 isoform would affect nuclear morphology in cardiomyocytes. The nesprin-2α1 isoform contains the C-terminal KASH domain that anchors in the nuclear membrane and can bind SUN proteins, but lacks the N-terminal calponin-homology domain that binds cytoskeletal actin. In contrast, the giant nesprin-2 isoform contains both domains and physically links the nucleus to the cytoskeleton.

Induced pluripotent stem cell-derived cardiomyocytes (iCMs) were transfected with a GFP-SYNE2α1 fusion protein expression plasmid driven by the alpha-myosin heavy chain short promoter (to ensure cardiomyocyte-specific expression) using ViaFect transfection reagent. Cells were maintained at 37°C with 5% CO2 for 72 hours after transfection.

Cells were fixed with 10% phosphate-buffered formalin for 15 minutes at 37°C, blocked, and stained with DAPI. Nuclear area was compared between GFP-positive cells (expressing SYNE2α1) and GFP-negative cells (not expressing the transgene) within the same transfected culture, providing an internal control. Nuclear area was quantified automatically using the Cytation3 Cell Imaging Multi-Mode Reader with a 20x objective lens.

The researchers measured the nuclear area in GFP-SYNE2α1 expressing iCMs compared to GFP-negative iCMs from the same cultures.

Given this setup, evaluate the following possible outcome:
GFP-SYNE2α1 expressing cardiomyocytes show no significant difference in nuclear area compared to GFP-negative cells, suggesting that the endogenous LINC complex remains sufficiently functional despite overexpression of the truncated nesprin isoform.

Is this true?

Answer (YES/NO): NO